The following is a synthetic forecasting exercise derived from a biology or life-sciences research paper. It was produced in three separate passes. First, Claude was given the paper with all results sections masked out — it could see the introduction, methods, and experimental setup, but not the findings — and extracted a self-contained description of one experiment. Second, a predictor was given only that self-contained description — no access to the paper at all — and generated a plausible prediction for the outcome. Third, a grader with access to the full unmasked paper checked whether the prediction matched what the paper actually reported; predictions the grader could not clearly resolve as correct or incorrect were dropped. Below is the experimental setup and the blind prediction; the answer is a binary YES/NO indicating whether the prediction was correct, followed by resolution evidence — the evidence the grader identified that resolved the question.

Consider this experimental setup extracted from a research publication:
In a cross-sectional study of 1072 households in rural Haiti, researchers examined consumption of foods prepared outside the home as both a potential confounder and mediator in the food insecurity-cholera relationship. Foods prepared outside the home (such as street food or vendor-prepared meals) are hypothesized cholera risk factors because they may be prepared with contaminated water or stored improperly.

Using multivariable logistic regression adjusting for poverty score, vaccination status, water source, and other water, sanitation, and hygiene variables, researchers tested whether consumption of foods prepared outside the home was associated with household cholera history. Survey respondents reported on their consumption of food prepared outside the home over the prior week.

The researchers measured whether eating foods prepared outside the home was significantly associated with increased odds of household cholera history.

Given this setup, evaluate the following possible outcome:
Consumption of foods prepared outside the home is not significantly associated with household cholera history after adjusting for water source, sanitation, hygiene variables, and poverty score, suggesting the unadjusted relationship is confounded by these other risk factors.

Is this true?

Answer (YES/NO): NO